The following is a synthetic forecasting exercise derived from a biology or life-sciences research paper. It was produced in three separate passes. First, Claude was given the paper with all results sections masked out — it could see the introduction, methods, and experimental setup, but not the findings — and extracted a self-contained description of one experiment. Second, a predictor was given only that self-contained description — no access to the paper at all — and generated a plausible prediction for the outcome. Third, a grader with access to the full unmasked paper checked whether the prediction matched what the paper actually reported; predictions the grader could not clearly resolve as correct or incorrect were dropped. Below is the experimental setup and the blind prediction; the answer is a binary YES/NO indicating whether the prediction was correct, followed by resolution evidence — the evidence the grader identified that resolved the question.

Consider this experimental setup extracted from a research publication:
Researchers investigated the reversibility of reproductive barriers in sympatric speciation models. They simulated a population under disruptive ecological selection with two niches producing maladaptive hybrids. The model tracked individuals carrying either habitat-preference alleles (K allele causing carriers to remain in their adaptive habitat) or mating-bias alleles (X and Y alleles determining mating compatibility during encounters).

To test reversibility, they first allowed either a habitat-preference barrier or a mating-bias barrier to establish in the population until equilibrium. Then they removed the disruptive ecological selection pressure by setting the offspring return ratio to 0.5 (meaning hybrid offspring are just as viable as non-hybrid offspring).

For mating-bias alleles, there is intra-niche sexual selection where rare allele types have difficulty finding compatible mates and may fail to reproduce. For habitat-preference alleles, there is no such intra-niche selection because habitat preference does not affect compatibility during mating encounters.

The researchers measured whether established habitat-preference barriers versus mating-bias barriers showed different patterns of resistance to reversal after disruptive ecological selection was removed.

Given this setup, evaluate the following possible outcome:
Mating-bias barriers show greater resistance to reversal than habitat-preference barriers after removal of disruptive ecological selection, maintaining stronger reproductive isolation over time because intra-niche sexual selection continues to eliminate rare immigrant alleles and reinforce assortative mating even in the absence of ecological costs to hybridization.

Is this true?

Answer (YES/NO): NO